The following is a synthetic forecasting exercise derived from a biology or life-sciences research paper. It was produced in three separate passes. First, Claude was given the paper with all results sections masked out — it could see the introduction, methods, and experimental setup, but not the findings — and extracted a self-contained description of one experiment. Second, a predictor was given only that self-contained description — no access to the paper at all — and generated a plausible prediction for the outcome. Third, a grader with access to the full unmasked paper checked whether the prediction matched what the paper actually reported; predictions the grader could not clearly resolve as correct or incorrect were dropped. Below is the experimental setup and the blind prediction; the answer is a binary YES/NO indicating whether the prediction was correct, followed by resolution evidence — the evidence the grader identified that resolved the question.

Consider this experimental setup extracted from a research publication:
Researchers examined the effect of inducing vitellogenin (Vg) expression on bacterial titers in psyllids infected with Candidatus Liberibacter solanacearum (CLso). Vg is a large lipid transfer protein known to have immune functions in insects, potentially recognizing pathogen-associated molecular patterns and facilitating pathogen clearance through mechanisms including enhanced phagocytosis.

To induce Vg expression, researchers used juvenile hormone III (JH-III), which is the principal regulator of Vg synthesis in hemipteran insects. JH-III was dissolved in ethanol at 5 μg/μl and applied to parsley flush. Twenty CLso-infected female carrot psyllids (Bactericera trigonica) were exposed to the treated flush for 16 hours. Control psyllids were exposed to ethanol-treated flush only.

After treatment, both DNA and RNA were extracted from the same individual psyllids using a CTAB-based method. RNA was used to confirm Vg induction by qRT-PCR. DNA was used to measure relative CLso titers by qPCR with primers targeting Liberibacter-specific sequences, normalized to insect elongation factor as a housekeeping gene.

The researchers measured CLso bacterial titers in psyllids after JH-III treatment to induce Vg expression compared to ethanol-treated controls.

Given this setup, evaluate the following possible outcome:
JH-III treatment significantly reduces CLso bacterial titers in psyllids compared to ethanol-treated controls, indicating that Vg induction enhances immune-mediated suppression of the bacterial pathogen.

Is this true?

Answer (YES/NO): NO